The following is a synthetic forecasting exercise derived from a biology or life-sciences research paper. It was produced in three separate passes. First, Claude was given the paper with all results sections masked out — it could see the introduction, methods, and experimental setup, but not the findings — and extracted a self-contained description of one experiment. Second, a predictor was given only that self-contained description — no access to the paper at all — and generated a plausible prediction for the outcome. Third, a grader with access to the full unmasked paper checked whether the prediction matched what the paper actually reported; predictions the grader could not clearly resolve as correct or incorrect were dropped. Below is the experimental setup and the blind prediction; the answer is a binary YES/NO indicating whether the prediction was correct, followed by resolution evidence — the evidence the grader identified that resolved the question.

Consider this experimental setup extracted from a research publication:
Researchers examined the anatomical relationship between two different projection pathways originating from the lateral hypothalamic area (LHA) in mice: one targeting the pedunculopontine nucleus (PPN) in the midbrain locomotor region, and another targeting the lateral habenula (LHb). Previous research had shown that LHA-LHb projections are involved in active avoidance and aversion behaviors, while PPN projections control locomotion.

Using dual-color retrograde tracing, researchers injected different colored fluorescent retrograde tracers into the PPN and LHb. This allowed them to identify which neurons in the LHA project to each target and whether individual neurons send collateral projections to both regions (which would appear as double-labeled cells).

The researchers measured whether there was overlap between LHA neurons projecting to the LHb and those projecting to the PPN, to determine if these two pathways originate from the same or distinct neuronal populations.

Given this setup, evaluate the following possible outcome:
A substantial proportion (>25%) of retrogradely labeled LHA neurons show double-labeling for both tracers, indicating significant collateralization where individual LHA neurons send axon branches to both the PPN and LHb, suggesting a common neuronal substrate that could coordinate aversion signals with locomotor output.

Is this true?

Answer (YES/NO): NO